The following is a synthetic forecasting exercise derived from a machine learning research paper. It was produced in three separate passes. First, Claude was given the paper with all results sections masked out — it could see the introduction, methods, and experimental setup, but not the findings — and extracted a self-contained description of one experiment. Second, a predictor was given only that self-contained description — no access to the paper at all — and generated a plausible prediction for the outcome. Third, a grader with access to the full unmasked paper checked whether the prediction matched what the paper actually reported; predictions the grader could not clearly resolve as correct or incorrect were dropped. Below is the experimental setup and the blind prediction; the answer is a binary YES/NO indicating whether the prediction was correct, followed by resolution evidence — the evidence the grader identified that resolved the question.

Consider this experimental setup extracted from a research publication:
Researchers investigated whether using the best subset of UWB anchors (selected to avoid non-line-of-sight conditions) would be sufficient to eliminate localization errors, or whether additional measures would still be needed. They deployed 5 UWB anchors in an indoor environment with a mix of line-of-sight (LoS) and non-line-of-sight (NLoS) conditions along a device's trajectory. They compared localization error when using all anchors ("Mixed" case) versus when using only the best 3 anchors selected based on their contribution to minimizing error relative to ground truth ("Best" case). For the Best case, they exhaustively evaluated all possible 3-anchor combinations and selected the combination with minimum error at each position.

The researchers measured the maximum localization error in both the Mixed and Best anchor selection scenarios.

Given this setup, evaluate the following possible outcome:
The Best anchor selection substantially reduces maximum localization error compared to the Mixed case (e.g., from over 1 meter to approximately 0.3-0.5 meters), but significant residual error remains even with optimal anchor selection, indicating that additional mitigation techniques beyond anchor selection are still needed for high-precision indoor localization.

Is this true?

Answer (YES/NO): NO